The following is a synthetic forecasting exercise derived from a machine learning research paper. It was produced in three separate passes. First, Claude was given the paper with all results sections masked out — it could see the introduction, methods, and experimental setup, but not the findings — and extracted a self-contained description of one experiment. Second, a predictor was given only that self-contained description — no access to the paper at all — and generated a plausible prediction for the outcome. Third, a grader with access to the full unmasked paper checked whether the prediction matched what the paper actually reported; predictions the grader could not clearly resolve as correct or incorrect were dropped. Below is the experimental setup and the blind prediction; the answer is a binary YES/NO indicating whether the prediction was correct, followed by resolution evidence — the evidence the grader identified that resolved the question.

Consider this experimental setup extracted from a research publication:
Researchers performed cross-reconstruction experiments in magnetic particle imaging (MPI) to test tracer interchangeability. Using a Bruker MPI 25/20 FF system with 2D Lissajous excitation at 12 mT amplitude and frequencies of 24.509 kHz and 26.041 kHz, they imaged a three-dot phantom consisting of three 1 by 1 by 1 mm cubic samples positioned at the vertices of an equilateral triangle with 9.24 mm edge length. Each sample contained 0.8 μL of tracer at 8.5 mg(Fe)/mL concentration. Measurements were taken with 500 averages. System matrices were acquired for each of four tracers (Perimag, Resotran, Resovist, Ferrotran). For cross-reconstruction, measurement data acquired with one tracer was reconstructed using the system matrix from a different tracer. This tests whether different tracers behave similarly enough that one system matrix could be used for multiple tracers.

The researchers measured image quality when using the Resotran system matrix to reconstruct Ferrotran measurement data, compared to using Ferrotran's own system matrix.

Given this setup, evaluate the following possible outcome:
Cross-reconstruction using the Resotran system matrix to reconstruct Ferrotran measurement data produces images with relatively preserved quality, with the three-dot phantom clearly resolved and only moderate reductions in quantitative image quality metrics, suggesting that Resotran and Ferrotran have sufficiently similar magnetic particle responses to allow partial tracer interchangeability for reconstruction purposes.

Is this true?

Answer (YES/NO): NO